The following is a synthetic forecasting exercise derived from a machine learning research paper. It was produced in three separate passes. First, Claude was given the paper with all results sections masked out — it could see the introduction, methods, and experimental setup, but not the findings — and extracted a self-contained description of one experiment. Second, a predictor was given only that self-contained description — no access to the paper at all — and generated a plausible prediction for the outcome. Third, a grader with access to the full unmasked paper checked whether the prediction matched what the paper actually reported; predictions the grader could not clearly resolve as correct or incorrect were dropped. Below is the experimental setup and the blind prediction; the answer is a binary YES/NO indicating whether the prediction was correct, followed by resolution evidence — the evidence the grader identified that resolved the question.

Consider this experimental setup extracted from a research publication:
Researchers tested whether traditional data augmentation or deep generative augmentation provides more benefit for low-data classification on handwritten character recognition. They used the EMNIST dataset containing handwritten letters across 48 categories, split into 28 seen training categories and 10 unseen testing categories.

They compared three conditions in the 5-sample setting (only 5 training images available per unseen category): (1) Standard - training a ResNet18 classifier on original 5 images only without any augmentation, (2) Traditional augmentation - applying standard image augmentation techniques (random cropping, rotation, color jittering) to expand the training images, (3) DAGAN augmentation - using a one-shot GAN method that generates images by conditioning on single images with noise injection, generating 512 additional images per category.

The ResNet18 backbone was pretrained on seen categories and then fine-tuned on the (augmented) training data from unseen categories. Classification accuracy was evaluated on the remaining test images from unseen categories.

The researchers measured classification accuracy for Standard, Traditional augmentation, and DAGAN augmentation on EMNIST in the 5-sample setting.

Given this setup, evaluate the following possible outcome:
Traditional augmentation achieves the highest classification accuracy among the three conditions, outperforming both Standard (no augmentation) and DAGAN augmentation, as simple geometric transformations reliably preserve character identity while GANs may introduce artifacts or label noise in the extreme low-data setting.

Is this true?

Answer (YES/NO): NO